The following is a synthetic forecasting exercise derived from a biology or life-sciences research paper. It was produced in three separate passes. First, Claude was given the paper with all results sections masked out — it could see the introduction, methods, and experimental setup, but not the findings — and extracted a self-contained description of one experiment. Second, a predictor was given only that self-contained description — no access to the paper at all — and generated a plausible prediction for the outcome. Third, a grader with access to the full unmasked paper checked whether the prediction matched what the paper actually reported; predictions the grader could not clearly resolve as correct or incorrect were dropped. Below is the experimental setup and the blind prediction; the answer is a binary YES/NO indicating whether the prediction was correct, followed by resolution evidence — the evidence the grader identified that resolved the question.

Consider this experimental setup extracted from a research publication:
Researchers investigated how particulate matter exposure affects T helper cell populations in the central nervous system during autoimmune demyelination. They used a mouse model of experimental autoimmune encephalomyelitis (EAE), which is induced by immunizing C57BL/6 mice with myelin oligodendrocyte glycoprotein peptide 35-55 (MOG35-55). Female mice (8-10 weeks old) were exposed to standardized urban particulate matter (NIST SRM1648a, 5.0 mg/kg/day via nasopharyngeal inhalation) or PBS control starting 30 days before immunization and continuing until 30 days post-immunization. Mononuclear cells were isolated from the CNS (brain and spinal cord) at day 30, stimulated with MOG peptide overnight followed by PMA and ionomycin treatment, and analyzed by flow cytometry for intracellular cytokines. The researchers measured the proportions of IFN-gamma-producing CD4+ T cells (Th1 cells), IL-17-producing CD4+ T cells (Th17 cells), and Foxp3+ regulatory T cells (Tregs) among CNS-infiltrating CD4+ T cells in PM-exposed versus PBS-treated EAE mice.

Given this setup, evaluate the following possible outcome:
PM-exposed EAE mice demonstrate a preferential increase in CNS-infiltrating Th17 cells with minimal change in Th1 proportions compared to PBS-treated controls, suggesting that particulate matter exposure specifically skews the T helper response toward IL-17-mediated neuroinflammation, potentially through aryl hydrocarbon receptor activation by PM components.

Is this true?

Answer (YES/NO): NO